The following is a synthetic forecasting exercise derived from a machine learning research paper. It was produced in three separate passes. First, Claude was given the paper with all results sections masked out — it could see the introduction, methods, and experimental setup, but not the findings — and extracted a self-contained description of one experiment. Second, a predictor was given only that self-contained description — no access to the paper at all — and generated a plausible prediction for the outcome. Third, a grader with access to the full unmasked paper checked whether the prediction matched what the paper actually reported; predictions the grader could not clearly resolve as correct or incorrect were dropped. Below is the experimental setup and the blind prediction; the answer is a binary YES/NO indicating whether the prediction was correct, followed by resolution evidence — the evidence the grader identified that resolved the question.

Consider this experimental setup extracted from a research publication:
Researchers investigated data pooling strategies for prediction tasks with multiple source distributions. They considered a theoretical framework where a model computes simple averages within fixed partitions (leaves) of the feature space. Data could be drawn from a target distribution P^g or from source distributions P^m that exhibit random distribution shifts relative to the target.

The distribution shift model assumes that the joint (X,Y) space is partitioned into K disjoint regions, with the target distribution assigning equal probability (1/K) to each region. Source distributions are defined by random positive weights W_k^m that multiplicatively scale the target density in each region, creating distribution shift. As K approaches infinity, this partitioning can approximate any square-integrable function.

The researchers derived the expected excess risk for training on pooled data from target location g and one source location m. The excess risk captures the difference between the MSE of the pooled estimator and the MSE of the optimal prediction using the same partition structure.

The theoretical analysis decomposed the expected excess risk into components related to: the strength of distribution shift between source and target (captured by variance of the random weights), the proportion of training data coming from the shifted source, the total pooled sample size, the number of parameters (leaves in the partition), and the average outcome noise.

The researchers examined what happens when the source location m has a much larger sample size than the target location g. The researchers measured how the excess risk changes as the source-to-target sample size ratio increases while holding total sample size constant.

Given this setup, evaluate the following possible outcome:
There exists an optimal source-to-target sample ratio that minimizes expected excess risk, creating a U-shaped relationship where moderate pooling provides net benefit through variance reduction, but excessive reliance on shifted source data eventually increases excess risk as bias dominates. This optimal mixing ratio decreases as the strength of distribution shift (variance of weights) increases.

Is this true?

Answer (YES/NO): NO